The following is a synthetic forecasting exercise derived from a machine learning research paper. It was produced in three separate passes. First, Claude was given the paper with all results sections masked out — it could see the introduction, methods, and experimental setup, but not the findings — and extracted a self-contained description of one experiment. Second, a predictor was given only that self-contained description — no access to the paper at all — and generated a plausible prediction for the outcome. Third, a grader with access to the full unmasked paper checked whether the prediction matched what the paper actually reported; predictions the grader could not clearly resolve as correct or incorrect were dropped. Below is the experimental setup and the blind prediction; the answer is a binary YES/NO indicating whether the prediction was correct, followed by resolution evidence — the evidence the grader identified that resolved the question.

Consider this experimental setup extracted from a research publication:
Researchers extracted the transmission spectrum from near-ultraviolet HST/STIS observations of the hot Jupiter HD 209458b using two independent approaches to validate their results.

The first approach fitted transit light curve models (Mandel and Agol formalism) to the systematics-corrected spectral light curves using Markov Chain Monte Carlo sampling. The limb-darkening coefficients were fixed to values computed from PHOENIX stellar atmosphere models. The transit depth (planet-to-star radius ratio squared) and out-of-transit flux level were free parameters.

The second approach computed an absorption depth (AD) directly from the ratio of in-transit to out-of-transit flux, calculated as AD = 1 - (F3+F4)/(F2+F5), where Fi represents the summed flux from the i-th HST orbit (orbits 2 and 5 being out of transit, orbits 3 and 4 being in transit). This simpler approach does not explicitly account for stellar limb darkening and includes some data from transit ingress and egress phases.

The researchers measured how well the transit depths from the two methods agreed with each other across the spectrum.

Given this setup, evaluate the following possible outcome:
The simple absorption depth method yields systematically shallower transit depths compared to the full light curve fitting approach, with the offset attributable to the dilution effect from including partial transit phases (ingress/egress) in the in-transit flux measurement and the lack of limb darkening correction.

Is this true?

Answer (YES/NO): NO